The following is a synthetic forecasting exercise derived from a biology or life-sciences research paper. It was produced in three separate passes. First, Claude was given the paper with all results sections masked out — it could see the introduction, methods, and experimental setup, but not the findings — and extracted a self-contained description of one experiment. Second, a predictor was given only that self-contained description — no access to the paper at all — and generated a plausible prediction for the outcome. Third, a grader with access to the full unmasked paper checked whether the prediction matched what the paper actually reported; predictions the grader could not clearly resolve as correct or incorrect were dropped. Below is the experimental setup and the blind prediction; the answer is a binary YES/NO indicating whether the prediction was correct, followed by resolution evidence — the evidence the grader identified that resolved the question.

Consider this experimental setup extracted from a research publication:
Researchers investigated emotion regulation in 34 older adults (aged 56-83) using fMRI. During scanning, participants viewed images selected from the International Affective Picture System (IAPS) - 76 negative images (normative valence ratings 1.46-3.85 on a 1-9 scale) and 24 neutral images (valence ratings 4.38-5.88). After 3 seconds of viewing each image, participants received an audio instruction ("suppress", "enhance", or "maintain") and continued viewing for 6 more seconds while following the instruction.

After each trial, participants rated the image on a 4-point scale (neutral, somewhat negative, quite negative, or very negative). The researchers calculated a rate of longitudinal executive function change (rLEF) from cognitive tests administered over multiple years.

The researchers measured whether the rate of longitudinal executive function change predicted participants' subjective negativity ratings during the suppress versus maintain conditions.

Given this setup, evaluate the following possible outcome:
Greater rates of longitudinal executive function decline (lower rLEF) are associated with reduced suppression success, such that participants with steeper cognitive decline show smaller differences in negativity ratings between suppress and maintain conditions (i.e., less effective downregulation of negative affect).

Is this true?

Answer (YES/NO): NO